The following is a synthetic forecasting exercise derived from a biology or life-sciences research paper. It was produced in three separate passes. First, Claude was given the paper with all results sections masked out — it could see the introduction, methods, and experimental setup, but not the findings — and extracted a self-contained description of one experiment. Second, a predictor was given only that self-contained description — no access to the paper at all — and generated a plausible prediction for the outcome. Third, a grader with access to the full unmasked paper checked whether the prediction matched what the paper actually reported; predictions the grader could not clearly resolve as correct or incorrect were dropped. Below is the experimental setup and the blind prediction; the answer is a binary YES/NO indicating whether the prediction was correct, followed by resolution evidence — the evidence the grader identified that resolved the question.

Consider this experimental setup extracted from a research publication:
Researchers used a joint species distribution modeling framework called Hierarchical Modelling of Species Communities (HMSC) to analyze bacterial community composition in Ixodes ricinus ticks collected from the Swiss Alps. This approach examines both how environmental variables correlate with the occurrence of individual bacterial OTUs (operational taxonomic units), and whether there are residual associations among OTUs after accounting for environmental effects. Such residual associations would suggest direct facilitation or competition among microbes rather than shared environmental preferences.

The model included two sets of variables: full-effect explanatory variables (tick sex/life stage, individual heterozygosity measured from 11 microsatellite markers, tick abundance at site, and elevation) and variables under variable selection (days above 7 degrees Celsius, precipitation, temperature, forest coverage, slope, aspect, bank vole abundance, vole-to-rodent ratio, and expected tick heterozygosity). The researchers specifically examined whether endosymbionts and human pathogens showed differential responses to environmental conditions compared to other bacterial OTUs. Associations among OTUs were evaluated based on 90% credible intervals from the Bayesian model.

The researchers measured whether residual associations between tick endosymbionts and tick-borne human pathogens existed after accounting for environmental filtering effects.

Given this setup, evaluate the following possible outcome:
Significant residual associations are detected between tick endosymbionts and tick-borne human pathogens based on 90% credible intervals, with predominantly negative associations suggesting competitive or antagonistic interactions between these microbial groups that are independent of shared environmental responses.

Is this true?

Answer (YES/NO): NO